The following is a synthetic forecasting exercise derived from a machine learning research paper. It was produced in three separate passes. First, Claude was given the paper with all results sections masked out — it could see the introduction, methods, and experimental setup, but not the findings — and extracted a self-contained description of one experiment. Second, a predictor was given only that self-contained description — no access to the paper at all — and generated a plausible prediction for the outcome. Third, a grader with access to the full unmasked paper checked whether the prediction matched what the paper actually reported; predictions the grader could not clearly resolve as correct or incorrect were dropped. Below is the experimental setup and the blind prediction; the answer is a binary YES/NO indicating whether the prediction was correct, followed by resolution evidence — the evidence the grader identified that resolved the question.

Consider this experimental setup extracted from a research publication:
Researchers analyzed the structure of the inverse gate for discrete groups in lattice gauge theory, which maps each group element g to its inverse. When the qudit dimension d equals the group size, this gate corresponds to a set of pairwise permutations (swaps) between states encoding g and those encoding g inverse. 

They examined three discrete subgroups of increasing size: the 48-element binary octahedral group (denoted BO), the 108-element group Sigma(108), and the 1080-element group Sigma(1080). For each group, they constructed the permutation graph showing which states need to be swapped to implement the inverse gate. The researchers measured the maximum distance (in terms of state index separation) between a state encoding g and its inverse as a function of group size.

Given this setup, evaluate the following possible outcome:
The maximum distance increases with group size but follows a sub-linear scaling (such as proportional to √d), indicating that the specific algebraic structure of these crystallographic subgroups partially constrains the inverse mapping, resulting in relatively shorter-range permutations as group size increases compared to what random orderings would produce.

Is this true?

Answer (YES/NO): NO